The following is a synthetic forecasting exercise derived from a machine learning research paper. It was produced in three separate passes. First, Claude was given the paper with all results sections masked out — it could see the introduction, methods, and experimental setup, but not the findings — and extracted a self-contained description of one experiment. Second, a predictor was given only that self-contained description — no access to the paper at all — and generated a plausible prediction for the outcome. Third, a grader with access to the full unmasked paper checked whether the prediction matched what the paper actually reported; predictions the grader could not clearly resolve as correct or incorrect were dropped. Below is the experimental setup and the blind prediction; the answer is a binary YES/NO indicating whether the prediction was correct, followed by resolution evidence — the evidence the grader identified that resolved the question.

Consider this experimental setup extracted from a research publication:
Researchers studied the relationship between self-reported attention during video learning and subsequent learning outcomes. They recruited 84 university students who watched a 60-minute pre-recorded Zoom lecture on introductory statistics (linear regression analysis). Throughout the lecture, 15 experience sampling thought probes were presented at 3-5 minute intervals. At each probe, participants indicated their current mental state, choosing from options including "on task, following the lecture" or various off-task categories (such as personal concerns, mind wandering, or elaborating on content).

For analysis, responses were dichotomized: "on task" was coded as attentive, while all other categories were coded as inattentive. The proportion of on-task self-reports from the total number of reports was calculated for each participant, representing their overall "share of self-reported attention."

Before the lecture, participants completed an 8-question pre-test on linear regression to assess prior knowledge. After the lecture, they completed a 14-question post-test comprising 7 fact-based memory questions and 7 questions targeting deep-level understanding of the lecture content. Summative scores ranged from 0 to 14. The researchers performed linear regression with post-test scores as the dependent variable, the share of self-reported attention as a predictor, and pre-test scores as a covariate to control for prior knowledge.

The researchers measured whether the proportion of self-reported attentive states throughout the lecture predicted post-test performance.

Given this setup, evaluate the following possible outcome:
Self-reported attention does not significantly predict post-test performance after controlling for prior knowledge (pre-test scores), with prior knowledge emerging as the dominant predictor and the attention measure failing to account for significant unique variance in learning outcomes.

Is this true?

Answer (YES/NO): NO